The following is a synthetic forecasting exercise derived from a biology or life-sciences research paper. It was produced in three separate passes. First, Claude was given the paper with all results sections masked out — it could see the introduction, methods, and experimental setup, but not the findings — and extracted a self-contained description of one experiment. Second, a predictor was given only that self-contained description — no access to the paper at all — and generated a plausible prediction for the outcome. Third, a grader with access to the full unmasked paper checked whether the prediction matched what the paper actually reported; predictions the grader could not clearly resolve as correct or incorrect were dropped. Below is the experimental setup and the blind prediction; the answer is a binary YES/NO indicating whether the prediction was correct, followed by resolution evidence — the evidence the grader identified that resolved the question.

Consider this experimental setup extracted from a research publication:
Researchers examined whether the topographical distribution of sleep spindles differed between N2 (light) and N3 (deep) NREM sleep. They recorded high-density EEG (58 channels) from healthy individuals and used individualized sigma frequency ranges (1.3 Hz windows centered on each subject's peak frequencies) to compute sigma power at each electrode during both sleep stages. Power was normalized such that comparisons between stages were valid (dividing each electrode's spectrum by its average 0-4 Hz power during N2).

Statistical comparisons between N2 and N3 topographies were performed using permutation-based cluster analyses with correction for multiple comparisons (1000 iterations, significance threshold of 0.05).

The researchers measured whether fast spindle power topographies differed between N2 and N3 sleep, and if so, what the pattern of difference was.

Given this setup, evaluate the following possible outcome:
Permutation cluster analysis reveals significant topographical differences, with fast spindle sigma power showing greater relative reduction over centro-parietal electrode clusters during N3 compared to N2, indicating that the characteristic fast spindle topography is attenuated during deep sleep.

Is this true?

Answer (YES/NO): NO